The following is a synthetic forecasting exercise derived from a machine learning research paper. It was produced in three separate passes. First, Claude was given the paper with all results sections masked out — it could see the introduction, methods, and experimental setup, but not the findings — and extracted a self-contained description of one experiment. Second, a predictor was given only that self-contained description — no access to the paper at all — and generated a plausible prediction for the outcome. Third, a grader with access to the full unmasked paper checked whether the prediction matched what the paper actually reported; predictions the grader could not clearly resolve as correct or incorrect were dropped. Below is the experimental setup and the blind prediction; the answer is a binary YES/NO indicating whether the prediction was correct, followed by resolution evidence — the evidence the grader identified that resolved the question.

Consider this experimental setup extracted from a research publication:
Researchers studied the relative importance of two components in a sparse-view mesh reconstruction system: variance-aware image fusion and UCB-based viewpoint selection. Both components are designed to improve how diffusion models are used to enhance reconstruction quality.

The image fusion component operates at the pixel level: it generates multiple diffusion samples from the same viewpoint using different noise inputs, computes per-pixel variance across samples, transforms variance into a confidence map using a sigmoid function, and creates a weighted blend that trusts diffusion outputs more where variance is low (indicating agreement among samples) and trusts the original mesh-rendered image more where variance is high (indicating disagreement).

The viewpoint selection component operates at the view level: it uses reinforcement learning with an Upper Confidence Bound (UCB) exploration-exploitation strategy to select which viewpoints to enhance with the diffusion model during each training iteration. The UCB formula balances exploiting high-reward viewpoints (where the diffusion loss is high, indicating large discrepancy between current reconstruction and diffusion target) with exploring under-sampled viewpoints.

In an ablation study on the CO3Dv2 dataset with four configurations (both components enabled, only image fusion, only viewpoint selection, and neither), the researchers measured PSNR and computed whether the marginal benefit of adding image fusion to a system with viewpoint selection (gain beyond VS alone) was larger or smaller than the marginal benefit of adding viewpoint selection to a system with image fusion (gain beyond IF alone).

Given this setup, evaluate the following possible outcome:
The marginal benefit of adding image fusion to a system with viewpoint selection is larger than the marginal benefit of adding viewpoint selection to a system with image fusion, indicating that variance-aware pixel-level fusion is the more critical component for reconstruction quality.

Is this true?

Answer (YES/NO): YES